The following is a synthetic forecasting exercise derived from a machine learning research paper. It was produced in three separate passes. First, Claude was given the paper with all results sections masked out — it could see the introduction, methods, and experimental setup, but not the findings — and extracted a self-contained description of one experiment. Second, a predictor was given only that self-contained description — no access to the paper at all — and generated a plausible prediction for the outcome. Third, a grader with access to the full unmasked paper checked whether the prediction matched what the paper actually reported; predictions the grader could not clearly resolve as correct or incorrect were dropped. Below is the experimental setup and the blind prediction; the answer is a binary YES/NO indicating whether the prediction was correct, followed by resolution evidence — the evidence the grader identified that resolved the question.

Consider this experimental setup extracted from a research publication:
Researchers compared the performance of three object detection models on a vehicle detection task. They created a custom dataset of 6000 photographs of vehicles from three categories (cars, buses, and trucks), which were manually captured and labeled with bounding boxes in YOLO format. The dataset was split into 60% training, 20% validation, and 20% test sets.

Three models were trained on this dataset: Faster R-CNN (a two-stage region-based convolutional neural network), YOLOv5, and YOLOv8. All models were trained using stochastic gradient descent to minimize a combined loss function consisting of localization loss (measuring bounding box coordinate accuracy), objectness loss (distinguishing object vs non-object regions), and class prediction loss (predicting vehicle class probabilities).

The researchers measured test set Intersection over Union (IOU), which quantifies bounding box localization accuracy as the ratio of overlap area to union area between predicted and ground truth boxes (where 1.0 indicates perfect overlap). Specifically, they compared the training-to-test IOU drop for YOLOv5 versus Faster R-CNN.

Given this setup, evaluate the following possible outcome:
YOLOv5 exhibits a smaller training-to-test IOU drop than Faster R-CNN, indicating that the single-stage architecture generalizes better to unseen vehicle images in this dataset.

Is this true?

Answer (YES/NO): NO